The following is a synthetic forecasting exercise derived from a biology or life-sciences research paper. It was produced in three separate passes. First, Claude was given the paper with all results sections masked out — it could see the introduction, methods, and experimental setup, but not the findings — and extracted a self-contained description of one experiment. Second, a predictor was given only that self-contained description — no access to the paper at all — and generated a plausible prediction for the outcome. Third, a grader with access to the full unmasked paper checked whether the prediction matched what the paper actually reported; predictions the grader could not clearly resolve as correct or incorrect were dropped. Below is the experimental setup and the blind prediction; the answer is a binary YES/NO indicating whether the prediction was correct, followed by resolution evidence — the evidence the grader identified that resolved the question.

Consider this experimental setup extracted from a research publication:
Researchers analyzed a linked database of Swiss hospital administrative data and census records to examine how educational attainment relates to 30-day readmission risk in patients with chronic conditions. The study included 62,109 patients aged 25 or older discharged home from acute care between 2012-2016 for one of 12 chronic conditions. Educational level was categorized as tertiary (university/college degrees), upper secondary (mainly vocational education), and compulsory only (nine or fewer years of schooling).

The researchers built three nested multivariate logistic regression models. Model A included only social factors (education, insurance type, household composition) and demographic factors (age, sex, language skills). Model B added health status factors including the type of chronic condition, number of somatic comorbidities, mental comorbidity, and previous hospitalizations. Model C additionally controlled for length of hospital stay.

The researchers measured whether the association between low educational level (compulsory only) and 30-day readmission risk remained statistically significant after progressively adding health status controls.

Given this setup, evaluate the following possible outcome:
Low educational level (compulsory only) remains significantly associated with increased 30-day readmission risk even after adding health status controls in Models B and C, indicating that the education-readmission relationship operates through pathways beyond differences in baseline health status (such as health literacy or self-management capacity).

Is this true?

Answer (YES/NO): YES